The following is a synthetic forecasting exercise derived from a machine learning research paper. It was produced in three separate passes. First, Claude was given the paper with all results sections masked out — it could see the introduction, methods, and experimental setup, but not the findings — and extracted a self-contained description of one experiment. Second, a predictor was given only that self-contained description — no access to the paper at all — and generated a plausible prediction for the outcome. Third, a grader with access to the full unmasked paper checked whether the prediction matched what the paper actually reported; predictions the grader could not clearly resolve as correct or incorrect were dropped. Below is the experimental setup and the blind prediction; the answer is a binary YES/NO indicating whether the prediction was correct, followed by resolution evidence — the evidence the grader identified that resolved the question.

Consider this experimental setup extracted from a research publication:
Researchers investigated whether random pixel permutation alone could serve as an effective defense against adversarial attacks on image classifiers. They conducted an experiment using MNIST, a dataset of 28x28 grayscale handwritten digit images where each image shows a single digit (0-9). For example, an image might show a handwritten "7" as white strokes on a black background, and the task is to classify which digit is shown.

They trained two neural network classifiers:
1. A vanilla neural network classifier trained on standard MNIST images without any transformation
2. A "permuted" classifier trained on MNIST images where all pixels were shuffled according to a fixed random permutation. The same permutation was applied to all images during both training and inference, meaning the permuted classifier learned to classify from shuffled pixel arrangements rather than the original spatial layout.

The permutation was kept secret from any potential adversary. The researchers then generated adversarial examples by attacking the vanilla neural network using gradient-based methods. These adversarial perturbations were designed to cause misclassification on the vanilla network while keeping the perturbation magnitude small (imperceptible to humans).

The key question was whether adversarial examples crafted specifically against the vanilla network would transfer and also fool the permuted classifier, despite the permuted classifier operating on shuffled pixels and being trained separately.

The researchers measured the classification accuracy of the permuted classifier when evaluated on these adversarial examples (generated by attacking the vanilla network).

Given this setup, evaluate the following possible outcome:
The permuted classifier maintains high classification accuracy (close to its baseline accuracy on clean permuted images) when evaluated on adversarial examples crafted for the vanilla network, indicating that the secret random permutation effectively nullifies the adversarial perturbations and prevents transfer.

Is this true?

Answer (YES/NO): NO